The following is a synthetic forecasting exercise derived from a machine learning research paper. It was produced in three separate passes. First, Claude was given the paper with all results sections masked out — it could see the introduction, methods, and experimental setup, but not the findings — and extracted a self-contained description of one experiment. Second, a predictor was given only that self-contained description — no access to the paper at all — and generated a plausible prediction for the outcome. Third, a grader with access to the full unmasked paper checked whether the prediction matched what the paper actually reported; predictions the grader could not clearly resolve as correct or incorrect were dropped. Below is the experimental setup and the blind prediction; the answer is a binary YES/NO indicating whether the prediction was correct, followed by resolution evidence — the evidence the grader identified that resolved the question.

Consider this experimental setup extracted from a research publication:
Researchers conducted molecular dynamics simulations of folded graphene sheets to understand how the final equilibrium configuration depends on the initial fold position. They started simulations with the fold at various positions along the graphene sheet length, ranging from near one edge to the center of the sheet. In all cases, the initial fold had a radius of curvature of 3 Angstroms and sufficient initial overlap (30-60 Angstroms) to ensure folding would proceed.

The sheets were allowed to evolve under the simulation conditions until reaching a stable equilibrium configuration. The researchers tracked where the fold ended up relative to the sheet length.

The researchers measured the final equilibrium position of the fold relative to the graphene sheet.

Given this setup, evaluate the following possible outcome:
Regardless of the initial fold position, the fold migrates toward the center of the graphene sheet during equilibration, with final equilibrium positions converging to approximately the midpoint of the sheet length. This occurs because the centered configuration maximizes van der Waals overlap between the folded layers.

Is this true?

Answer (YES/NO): YES